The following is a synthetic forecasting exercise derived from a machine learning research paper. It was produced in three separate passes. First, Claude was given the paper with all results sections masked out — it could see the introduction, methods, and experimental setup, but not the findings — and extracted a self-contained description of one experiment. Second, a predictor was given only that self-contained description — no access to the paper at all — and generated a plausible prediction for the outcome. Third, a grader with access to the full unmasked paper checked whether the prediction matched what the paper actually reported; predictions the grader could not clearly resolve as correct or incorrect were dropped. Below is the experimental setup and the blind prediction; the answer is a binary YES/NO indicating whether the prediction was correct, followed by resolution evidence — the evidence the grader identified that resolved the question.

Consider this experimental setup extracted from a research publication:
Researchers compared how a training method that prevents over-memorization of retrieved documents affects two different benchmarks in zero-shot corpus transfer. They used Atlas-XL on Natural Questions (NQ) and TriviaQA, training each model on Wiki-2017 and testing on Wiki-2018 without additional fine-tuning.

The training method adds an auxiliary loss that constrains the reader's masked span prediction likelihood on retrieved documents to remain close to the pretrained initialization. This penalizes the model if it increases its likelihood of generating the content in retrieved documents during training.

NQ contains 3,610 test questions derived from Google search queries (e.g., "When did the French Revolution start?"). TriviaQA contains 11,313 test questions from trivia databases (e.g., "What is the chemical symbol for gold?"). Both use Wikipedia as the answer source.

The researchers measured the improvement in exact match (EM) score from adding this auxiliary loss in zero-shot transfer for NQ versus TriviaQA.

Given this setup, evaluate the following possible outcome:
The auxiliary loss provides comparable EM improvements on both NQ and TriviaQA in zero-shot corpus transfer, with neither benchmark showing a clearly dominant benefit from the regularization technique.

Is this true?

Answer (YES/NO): NO